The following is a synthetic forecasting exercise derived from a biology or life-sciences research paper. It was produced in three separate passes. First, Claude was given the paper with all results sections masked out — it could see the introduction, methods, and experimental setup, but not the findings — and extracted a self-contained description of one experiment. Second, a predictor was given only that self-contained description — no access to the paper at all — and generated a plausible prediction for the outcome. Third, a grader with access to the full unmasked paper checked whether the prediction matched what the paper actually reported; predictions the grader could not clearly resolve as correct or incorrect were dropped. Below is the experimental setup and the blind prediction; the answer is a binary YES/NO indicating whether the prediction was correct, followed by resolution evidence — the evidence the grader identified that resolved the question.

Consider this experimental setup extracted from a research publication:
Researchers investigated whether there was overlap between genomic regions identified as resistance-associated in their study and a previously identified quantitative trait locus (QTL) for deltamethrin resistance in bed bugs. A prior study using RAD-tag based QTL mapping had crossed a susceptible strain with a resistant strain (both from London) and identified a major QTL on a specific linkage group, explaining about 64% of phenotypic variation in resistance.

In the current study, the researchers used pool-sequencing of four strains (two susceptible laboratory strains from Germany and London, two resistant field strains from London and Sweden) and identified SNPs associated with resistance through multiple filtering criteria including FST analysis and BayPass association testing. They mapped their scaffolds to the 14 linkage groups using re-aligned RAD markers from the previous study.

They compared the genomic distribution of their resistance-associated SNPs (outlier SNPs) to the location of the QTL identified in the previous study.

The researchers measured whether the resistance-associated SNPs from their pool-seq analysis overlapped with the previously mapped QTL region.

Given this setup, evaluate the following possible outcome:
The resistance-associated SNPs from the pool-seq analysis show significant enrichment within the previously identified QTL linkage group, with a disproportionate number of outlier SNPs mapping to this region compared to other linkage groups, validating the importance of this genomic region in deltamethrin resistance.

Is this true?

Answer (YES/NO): YES